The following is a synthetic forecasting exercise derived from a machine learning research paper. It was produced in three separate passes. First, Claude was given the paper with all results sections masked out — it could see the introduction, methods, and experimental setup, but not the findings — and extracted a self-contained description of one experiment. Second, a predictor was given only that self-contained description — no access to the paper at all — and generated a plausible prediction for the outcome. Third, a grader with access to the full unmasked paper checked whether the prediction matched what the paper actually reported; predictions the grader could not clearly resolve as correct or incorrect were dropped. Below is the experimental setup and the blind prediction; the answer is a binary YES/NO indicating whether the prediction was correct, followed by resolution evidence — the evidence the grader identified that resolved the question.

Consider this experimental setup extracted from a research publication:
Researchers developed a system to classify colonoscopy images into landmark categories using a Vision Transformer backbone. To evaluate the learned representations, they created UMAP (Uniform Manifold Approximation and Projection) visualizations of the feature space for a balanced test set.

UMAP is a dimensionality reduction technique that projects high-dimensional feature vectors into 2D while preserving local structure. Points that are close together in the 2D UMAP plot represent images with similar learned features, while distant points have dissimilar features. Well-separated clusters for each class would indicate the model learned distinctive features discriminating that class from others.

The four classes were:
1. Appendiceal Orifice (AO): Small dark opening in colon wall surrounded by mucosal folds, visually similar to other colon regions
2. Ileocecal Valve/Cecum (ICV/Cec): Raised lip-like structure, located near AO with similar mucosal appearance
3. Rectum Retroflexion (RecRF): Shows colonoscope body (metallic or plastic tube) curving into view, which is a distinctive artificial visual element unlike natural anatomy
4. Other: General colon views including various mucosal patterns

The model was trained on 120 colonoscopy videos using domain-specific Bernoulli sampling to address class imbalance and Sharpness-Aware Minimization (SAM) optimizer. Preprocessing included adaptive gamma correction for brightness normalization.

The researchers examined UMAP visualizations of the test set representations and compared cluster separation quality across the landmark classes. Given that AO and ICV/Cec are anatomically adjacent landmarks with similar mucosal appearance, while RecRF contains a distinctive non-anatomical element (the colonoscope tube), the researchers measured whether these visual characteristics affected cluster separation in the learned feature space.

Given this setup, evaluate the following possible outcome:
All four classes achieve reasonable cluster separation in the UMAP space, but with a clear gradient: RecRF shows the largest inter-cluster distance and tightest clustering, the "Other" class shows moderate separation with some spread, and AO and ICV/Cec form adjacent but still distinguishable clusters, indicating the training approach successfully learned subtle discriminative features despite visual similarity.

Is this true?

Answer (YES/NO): NO